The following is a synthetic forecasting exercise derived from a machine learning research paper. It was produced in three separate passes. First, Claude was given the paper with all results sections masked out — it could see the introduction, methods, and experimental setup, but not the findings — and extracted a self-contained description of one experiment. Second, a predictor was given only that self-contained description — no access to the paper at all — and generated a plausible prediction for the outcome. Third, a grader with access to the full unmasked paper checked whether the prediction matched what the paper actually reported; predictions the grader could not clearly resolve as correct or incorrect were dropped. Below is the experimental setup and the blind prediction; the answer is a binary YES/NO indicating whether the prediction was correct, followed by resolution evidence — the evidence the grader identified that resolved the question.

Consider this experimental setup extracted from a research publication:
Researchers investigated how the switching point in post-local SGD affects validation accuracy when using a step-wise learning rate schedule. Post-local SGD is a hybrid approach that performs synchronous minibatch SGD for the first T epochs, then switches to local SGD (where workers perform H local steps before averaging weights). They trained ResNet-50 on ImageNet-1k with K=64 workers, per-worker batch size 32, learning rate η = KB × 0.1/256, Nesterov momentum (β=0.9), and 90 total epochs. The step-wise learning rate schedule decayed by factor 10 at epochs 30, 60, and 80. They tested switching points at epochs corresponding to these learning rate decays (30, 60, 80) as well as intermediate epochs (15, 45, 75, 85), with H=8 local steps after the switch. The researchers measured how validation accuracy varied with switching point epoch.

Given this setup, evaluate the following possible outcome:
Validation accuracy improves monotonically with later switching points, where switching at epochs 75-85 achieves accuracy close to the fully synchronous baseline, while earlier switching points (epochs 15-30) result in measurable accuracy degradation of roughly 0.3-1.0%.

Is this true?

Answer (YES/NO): NO